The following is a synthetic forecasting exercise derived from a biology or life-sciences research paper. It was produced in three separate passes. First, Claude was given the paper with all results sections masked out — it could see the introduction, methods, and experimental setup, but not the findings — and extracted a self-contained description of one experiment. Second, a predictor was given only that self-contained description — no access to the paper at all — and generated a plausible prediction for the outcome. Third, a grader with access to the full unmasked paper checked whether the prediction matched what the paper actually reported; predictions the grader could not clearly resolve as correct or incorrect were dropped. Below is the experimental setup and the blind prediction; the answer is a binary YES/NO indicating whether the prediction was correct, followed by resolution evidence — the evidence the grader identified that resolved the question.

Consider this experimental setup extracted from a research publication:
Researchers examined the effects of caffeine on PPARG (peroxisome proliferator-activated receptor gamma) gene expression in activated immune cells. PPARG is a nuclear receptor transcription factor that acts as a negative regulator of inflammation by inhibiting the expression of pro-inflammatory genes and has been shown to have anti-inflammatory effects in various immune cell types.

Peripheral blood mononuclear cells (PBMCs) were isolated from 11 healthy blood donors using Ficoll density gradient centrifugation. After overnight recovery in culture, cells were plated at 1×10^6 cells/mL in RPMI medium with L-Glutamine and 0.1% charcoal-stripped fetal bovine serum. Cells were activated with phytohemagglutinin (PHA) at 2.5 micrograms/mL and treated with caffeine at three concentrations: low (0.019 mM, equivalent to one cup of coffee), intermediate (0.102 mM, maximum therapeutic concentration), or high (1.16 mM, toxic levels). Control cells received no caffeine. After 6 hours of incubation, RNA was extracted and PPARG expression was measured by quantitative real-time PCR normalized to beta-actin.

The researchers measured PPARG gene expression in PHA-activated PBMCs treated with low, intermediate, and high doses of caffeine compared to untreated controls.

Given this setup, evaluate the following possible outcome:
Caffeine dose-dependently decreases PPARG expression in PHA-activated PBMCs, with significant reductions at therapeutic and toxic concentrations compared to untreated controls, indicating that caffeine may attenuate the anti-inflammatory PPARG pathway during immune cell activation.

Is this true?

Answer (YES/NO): NO